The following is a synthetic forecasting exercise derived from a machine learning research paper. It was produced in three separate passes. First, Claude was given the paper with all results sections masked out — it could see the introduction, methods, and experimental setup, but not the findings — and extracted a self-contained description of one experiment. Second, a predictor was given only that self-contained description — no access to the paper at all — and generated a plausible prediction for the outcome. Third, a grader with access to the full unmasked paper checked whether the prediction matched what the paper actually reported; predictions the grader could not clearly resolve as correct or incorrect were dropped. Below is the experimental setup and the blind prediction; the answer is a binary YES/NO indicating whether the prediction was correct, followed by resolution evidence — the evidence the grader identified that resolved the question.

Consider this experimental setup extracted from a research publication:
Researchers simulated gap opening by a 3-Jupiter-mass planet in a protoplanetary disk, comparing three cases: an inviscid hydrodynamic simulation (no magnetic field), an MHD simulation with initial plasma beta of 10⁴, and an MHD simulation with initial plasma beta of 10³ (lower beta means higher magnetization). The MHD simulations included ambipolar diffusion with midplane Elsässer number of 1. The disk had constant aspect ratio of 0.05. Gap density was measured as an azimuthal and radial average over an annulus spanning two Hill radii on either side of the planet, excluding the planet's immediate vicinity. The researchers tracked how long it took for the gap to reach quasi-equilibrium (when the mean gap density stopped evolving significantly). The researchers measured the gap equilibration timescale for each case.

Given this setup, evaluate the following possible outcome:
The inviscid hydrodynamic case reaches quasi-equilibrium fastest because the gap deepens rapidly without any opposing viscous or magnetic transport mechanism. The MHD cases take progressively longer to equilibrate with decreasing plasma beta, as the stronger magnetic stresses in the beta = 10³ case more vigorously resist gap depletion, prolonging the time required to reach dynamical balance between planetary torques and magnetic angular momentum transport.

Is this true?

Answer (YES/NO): NO